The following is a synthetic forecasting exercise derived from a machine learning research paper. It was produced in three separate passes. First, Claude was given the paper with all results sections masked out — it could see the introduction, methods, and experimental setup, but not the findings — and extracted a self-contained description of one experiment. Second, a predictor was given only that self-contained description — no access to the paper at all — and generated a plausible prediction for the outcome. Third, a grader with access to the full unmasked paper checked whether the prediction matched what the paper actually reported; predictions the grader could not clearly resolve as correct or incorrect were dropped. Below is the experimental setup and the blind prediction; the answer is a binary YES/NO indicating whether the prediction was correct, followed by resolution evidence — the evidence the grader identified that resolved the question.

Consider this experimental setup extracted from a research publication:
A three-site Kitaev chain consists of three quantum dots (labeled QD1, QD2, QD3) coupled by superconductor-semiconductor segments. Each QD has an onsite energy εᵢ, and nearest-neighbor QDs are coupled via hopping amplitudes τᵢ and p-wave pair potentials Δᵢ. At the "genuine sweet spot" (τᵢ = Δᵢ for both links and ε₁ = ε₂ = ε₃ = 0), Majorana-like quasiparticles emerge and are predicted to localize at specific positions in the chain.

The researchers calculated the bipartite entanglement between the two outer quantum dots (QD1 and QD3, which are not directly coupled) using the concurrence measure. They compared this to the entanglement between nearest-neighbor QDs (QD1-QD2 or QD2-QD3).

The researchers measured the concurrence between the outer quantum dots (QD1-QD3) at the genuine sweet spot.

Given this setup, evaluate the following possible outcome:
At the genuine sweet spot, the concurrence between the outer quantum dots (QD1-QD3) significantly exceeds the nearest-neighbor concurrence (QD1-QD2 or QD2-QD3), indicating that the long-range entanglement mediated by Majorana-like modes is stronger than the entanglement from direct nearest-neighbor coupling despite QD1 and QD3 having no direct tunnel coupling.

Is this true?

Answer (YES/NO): NO